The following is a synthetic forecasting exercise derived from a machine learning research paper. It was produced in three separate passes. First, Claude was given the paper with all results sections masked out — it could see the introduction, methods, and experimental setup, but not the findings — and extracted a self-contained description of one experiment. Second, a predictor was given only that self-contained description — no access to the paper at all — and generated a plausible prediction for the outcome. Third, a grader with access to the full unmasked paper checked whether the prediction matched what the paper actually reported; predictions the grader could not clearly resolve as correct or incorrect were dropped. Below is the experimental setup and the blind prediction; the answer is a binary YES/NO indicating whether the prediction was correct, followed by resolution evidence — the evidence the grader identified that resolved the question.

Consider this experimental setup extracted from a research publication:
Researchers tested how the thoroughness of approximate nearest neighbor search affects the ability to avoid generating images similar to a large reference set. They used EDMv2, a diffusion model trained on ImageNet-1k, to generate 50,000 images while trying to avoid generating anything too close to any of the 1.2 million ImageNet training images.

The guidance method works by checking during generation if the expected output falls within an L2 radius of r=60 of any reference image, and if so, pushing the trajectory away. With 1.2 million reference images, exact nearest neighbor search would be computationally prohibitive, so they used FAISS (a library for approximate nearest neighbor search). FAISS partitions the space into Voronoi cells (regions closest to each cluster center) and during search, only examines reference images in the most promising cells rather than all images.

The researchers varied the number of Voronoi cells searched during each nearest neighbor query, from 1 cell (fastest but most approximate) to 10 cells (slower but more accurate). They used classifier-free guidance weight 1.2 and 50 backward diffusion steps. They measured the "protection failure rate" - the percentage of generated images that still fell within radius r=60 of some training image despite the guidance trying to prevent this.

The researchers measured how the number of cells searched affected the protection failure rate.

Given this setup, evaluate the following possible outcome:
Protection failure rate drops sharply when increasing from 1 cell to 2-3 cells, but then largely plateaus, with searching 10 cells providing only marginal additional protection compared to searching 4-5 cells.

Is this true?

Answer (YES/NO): NO